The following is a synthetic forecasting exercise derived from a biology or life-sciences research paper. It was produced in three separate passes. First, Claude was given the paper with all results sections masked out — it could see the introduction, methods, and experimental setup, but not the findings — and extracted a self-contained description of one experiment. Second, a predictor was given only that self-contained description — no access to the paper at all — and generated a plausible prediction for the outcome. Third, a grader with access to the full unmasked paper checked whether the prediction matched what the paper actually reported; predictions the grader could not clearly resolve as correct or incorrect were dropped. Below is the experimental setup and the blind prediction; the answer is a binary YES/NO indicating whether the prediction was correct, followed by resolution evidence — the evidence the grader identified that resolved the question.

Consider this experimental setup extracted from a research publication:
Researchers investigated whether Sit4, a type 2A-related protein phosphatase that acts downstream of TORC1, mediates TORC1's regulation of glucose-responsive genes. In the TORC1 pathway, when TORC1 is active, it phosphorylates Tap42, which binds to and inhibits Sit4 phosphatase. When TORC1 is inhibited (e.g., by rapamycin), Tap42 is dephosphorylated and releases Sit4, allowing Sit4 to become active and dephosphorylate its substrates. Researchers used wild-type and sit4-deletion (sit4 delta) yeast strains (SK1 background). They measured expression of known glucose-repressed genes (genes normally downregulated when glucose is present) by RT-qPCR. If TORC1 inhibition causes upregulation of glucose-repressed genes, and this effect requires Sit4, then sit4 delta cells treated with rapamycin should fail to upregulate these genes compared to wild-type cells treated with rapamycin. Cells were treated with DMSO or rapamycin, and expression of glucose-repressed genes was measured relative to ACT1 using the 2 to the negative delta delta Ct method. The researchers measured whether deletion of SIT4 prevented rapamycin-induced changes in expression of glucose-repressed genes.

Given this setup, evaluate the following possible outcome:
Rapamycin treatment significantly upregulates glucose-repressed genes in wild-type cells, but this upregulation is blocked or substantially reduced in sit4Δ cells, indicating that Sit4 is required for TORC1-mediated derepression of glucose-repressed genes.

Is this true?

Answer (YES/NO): YES